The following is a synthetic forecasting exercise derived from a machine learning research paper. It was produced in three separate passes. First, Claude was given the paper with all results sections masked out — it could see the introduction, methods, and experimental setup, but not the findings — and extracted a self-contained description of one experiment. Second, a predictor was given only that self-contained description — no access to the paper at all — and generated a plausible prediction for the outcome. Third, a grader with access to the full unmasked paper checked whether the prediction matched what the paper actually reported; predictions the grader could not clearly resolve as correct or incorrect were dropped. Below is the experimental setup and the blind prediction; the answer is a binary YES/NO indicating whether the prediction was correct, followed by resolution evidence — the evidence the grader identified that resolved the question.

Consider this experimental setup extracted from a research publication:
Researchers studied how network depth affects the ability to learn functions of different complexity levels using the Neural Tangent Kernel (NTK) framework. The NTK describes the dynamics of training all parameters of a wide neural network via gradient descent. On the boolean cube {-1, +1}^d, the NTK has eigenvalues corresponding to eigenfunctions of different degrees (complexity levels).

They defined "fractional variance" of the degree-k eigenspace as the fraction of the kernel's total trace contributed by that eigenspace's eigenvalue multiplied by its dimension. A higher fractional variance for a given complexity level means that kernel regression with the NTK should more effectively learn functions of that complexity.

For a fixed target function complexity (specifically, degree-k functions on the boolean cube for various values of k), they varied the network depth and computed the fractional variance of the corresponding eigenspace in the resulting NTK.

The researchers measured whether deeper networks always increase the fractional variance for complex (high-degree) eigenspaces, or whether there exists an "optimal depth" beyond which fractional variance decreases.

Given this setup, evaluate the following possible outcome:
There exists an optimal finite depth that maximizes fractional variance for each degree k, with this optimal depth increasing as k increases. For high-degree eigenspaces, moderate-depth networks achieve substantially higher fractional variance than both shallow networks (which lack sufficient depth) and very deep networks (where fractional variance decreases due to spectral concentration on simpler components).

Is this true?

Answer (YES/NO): YES